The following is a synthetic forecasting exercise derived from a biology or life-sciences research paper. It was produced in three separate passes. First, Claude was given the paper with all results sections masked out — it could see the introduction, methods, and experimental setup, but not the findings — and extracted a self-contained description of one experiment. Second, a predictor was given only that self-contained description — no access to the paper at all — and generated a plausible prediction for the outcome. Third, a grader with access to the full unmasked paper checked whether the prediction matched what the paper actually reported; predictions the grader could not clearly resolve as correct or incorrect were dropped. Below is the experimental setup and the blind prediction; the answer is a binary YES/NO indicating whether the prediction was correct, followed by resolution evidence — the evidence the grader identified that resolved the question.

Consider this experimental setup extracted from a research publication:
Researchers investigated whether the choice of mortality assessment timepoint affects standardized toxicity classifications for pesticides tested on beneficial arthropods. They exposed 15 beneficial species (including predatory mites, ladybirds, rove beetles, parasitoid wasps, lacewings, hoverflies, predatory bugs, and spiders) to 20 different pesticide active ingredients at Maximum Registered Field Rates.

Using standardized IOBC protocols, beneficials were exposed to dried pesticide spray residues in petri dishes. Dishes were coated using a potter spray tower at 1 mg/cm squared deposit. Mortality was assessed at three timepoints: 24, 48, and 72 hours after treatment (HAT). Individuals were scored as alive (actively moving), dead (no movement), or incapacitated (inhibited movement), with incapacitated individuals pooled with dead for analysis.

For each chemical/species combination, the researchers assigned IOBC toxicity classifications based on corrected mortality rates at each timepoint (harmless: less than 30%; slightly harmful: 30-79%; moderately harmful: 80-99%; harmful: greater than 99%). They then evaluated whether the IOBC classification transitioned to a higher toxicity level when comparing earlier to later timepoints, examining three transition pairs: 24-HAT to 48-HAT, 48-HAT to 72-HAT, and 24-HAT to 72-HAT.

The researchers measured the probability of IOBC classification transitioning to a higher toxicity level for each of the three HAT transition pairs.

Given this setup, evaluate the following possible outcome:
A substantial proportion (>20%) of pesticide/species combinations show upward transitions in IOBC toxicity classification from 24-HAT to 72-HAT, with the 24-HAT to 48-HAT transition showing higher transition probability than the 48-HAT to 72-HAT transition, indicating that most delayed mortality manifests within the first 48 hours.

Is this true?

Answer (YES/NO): YES